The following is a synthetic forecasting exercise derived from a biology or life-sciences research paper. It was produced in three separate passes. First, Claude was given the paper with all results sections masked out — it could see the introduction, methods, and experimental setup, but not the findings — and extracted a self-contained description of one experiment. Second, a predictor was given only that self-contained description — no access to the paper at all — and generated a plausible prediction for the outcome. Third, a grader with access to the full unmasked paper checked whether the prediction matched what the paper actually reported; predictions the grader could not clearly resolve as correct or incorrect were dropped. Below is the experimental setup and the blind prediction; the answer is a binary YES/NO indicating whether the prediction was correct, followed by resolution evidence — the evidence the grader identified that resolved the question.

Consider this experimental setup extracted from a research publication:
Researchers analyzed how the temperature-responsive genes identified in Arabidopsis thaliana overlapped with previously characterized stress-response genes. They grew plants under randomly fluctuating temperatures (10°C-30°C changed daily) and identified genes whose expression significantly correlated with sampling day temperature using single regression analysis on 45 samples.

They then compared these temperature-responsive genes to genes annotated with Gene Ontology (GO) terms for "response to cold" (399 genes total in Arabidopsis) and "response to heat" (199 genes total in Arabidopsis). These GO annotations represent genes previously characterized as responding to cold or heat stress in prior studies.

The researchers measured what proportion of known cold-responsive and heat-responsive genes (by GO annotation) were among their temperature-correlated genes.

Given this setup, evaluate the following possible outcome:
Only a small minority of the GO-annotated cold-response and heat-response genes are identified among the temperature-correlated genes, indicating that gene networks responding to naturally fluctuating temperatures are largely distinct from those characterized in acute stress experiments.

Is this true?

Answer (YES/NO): YES